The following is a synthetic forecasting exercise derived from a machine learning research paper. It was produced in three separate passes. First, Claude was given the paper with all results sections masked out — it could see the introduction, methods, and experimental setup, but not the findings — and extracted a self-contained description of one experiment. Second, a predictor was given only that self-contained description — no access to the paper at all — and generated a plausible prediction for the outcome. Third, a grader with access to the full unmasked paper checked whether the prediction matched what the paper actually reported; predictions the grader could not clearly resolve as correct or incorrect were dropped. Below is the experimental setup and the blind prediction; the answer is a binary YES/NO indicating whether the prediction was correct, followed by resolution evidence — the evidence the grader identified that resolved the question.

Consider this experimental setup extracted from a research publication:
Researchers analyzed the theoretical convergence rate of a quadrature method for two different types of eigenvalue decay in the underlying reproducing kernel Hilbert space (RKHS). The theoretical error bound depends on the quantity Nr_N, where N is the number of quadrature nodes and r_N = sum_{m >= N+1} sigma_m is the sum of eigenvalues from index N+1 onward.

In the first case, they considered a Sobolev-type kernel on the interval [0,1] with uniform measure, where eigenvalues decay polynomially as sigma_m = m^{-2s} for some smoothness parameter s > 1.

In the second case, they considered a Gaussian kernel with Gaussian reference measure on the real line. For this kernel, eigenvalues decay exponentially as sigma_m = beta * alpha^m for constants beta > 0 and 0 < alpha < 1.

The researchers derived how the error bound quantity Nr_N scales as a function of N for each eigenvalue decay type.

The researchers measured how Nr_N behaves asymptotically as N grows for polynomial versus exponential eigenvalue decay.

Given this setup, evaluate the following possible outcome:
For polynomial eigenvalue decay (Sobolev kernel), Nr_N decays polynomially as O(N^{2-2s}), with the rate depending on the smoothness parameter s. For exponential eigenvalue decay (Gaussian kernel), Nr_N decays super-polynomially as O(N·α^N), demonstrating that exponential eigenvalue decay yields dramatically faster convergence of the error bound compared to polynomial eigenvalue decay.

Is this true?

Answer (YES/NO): YES